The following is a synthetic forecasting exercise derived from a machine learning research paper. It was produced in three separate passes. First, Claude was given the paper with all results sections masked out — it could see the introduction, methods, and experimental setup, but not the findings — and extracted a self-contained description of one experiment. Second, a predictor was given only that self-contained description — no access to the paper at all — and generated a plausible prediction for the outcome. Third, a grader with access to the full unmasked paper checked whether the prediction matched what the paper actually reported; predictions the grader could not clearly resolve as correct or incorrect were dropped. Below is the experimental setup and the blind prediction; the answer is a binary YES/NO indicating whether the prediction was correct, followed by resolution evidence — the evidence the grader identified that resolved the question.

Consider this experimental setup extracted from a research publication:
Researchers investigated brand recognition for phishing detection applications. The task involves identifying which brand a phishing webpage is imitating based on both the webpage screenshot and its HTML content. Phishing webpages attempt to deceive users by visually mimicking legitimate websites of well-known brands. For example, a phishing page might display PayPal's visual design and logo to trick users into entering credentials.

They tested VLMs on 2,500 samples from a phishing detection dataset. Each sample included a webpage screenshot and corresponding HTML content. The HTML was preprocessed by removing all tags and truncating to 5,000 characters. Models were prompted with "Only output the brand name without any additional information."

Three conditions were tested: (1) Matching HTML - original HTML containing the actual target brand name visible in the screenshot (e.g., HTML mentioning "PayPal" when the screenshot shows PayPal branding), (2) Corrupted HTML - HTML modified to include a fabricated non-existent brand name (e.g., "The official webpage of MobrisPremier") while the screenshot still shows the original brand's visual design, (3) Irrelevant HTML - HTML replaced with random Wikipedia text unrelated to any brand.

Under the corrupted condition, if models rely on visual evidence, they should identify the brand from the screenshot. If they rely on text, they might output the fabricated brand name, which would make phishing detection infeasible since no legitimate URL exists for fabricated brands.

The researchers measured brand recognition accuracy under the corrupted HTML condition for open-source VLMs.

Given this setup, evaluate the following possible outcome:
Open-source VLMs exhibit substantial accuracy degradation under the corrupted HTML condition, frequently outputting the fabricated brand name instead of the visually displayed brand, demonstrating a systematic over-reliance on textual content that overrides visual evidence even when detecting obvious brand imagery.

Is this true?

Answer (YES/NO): YES